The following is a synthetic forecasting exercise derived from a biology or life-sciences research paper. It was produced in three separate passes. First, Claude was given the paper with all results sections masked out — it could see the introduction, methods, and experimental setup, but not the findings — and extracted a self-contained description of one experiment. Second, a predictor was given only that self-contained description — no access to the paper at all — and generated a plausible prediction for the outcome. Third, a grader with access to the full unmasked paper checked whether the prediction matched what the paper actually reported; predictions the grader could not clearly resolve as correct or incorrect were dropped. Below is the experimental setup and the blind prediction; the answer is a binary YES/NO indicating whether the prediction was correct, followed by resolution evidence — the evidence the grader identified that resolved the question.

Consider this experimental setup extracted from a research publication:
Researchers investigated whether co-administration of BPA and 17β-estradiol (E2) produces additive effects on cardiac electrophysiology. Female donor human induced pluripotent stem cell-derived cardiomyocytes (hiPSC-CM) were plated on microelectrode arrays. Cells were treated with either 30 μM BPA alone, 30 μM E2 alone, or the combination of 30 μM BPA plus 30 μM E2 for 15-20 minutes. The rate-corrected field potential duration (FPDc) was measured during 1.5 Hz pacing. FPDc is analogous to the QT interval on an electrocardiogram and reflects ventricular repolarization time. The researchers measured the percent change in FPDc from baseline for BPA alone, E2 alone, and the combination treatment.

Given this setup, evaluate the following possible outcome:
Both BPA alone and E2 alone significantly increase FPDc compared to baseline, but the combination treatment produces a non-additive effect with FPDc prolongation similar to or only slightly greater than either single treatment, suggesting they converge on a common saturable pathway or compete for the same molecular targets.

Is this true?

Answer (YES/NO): NO